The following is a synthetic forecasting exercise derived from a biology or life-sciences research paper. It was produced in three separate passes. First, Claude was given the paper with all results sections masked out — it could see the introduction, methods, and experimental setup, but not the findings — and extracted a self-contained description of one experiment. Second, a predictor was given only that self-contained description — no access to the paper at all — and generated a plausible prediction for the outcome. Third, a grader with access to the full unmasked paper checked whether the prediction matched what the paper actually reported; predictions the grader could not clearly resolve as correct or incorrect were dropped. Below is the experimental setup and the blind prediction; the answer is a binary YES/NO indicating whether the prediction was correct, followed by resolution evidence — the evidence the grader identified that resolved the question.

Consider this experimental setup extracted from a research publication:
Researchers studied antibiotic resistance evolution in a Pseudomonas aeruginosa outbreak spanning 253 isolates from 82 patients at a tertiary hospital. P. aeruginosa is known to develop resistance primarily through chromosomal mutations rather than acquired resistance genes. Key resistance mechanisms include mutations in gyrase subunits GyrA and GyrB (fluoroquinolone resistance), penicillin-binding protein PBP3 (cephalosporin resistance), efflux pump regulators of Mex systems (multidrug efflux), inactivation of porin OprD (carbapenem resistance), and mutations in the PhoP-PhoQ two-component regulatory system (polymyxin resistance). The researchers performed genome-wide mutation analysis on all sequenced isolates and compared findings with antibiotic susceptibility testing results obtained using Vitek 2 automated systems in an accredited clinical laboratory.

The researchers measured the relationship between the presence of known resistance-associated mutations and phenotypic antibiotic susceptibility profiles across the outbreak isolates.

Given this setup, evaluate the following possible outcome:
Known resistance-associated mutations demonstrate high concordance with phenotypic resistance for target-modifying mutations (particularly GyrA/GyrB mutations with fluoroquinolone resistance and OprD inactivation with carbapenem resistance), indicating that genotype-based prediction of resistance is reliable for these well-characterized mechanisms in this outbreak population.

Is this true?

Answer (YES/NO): NO